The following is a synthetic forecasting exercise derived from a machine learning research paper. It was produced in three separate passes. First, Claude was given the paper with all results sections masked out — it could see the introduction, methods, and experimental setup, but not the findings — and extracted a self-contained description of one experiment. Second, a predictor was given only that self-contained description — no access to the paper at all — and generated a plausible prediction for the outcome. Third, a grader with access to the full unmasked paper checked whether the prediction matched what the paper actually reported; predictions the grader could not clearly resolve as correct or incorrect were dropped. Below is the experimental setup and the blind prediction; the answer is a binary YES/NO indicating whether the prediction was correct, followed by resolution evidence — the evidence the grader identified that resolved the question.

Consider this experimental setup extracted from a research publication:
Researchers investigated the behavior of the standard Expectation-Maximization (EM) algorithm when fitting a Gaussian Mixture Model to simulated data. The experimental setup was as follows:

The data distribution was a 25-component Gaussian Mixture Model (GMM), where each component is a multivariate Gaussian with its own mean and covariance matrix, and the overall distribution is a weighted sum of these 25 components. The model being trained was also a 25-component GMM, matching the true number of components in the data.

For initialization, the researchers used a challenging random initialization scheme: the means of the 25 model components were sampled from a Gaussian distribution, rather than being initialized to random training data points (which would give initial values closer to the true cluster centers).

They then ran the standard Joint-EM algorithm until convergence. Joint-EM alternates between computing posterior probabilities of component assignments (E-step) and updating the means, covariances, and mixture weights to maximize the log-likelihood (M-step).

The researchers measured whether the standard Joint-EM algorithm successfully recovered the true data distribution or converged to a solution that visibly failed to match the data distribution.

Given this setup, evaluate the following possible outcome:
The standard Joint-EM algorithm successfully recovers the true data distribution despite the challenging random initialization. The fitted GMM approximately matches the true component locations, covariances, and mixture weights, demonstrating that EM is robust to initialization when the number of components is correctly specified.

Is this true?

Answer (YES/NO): NO